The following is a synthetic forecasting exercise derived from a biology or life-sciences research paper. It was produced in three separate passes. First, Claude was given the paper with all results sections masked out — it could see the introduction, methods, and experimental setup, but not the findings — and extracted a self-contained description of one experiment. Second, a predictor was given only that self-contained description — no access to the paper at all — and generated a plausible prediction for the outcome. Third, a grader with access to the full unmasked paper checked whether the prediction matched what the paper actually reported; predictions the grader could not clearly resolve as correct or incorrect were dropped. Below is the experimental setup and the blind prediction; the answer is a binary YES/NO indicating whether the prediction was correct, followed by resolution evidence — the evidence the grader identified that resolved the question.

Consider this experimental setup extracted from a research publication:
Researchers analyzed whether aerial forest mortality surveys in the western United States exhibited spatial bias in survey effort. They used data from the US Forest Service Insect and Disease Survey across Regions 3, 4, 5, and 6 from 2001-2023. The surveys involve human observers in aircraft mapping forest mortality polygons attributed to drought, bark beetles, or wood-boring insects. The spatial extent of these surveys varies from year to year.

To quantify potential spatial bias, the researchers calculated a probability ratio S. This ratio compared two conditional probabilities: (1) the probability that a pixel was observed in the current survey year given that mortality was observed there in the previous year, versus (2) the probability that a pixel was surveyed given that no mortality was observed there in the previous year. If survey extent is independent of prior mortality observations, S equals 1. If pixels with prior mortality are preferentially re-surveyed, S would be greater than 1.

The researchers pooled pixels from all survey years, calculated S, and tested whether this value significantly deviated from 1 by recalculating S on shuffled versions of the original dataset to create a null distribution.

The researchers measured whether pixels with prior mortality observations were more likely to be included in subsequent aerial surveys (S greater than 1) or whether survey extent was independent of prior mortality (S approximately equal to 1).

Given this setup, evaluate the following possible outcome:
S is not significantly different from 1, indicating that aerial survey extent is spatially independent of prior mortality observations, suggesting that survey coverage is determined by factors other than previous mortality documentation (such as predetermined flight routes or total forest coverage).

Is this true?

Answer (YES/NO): NO